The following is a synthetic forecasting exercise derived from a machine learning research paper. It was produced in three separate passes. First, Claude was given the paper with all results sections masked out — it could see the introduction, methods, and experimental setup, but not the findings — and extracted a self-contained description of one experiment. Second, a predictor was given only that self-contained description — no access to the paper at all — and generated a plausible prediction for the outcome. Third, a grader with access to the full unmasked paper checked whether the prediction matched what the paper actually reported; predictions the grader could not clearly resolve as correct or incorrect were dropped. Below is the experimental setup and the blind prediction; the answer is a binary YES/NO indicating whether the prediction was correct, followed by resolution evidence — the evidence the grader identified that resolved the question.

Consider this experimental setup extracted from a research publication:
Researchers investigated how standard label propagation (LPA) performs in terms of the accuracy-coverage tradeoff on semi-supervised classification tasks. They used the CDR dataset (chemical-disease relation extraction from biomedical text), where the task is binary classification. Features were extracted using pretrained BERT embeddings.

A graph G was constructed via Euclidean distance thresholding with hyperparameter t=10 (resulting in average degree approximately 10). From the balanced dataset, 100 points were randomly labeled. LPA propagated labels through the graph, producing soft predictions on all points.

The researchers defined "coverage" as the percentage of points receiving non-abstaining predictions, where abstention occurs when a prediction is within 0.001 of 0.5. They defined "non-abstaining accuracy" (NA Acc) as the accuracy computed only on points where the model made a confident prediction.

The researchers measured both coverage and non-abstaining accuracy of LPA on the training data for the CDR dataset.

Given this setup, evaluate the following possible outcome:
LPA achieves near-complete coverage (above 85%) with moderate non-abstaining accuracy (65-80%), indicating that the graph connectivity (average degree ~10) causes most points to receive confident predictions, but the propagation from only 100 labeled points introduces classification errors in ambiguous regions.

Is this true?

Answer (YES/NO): NO